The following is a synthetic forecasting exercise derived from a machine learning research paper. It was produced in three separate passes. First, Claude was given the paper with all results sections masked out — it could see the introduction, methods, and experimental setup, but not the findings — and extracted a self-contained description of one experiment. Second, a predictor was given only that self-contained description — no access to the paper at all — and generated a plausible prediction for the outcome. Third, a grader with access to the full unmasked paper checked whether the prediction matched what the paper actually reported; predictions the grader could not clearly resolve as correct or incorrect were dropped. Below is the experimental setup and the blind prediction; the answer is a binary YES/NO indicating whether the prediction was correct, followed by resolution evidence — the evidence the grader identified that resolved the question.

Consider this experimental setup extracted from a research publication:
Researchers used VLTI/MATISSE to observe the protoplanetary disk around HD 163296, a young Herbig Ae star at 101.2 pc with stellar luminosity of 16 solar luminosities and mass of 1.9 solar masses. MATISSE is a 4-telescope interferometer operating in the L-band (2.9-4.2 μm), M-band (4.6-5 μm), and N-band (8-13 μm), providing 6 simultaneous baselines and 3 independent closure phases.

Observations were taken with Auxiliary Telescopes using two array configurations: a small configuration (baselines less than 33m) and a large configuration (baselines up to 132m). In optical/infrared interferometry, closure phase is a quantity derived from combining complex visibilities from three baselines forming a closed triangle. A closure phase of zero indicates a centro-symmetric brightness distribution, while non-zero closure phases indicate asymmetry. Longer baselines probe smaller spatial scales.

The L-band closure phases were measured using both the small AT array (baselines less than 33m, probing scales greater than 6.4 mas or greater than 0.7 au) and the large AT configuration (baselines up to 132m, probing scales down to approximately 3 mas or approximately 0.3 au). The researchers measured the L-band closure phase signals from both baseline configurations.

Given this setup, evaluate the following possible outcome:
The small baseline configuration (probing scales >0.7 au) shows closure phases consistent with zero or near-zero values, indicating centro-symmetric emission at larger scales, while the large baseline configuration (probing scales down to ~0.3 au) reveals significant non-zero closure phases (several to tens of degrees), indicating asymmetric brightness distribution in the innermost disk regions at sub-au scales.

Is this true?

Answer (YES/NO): YES